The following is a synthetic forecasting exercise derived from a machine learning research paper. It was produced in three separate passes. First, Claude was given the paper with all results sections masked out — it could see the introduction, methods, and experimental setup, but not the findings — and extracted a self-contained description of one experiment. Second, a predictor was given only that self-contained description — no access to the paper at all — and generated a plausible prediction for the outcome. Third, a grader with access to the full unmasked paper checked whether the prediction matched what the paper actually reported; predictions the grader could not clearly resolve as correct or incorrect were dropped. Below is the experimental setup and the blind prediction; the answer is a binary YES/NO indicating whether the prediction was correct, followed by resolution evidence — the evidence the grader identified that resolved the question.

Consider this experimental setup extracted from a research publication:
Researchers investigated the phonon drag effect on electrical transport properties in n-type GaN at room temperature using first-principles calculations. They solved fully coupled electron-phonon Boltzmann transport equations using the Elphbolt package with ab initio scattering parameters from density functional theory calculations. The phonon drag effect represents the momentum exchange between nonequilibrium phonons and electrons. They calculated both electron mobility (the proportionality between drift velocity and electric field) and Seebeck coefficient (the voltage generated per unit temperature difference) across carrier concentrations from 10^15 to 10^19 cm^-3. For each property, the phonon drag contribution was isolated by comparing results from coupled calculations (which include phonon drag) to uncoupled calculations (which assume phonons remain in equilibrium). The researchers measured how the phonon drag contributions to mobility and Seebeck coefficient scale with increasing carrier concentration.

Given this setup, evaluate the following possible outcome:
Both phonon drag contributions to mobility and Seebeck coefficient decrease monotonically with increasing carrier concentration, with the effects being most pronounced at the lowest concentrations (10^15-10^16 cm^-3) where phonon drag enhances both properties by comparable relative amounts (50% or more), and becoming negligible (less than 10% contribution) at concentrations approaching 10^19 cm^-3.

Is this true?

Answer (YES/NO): NO